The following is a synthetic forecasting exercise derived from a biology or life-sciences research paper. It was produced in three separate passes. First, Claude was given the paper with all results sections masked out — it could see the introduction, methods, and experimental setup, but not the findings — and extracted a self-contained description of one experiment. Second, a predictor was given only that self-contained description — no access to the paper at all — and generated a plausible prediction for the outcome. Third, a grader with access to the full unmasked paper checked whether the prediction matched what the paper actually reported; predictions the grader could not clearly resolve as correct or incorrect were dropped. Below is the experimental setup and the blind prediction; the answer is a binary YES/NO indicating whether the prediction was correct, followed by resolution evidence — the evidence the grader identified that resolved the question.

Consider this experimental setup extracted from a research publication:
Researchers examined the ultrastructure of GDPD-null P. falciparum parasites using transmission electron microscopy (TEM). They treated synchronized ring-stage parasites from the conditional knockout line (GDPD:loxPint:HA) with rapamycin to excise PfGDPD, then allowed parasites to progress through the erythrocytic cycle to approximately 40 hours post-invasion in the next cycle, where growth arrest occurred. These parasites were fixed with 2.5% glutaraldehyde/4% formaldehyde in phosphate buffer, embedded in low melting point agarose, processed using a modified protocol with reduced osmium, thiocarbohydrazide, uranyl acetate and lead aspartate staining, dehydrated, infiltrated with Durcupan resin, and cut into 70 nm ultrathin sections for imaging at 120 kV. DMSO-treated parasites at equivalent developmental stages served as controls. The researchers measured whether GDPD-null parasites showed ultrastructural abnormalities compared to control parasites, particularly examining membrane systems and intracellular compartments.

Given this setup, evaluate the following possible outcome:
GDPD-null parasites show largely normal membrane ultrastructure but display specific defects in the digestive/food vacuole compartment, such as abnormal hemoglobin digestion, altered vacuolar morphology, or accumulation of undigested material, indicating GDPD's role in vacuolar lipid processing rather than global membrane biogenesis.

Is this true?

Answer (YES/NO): NO